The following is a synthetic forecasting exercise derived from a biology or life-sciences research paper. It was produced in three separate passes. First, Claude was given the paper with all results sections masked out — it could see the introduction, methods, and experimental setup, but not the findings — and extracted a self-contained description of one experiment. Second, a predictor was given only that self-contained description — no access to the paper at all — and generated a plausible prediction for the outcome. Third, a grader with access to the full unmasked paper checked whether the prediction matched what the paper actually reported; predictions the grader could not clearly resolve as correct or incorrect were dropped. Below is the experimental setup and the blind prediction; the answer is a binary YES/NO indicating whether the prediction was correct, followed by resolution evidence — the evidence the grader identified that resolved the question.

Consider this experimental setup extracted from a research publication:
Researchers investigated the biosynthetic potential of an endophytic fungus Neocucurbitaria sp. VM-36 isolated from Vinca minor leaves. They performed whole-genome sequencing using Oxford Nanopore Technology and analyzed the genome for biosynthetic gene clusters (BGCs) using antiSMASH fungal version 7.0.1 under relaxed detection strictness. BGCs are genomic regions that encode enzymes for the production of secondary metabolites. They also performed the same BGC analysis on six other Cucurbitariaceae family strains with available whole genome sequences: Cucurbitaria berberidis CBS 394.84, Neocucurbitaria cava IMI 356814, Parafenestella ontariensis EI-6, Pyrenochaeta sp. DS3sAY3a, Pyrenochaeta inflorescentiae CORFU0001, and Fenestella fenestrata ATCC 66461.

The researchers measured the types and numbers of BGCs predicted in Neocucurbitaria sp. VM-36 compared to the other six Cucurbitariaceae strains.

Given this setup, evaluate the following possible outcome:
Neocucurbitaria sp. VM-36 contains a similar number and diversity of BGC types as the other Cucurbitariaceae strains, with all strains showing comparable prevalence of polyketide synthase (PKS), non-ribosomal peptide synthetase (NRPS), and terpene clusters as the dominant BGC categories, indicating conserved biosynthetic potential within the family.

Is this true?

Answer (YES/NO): NO